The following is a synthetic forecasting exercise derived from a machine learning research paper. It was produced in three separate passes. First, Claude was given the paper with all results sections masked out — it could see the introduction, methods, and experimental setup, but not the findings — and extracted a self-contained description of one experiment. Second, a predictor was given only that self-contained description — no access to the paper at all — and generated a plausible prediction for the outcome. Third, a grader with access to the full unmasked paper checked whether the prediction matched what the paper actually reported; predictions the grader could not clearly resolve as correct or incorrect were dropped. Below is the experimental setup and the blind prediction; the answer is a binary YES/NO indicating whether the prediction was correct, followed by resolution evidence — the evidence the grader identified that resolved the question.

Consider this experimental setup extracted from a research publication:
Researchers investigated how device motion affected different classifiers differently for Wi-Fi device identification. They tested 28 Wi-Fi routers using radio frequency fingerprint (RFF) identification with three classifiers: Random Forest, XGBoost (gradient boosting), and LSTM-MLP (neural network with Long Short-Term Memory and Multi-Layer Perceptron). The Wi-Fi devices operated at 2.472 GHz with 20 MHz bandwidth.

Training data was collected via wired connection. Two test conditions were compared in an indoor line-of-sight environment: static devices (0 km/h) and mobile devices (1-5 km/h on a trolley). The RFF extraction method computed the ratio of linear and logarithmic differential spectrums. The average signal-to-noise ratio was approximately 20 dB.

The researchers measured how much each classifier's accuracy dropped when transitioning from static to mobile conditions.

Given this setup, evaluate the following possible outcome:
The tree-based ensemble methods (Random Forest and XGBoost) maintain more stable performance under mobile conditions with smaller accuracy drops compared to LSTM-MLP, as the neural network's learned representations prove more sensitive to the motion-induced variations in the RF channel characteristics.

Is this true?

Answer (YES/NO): NO